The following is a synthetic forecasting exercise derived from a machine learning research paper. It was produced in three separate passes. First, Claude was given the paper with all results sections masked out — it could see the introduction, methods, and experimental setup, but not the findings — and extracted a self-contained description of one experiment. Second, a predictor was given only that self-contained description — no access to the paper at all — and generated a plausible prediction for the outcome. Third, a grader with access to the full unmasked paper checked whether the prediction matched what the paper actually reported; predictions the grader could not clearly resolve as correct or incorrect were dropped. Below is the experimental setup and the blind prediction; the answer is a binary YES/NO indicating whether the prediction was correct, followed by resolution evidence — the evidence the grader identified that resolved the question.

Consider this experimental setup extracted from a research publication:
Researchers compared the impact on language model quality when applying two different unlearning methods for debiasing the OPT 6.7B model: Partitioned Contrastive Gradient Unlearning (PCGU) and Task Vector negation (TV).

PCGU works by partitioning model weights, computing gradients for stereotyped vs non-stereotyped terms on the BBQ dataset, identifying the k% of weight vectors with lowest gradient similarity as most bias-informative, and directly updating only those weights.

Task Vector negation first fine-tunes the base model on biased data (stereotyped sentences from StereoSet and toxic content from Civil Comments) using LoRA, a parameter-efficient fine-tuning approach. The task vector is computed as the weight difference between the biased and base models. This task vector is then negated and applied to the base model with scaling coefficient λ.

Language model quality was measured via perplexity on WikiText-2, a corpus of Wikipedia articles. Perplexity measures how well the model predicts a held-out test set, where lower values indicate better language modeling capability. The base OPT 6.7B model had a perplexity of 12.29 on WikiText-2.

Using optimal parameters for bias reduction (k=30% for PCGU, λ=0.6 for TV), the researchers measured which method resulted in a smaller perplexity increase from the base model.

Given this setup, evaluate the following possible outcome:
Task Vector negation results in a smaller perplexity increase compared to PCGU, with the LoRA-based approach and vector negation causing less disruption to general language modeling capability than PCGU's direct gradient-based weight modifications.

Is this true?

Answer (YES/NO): YES